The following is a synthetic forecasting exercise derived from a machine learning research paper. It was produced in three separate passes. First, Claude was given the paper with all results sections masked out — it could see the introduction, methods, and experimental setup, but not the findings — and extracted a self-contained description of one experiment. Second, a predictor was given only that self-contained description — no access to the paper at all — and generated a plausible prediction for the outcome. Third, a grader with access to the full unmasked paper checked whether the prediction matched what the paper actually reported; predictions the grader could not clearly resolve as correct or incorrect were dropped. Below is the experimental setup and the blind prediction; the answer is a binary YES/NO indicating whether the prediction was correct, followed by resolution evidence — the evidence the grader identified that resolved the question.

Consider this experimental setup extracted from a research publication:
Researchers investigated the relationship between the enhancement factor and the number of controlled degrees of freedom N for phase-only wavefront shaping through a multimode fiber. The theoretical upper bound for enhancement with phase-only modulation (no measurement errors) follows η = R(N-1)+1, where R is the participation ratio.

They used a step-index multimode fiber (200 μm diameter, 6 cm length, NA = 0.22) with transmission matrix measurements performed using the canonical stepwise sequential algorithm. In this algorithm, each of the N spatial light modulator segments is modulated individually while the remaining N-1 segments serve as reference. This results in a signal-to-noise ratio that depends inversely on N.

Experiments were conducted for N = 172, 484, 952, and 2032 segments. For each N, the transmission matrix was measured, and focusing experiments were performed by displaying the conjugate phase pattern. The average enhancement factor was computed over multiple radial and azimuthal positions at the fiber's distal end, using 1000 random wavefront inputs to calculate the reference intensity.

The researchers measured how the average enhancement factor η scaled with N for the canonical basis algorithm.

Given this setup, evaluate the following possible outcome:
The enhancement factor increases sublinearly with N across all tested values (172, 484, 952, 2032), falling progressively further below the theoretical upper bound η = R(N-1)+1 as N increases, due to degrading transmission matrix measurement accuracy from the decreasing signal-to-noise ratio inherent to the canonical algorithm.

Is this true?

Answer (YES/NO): YES